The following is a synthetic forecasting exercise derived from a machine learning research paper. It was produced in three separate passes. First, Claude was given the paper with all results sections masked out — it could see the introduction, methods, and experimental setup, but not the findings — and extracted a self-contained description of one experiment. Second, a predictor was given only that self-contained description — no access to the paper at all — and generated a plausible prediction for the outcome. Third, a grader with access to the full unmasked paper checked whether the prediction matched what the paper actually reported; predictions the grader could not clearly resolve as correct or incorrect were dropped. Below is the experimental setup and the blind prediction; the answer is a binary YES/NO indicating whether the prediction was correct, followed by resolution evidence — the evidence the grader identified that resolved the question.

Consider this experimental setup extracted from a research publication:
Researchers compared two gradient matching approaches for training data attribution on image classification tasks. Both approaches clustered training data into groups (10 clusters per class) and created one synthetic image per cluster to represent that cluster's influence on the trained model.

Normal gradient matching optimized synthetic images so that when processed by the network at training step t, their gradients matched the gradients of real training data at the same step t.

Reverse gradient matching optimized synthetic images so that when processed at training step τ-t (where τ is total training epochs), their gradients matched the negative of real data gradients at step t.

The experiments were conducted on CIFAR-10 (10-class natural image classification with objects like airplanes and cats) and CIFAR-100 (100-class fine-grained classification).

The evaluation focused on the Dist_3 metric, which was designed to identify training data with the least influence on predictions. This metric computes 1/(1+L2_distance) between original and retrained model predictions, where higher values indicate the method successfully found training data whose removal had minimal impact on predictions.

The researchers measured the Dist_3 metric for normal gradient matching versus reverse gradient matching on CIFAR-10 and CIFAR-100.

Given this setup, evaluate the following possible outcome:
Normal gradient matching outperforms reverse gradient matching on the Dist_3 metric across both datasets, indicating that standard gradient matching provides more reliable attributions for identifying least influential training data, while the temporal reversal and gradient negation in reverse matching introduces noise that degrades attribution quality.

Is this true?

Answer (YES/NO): NO